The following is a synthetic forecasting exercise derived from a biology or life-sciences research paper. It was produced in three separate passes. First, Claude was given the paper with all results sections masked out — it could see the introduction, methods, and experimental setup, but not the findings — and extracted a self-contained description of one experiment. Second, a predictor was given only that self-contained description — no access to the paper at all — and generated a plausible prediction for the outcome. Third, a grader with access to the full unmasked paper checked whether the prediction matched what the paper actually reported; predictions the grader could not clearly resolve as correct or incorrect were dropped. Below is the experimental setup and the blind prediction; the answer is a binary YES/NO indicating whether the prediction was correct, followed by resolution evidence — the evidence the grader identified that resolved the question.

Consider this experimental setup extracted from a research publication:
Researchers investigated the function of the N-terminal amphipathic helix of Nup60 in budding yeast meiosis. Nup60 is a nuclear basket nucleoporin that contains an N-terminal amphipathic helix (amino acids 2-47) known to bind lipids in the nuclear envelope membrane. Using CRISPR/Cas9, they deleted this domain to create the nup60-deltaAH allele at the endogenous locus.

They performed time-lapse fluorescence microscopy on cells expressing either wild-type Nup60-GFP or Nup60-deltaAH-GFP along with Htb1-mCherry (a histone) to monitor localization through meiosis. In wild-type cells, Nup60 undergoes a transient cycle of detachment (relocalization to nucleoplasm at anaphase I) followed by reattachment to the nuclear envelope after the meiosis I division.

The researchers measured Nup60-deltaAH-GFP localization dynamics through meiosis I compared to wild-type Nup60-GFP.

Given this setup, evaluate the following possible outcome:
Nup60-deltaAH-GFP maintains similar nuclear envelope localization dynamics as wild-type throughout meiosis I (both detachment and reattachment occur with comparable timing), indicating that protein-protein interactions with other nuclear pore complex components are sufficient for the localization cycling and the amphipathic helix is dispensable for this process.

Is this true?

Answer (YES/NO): NO